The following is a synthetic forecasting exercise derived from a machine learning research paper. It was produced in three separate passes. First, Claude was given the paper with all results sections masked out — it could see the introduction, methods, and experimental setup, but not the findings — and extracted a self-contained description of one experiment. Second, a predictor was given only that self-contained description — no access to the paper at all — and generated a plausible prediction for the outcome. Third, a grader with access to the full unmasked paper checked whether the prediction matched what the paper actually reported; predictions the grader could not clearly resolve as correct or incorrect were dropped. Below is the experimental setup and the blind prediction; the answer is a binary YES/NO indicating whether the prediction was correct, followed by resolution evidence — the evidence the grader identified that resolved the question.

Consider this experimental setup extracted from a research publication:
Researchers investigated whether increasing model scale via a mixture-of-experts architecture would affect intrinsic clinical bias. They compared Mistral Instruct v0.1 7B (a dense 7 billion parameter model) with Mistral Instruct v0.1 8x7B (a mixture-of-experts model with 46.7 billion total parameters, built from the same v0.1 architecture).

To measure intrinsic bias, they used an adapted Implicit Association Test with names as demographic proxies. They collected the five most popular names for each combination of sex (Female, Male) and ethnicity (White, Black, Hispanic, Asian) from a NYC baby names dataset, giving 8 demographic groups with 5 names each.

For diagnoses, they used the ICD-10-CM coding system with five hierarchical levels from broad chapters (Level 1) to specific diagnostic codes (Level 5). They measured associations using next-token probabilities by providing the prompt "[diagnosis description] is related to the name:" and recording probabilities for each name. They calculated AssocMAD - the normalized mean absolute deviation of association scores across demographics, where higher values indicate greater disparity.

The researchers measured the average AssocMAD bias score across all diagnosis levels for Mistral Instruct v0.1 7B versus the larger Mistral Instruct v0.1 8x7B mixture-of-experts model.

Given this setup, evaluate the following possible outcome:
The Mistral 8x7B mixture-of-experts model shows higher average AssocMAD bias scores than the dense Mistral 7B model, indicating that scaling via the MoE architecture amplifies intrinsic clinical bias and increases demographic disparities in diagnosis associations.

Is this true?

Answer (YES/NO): YES